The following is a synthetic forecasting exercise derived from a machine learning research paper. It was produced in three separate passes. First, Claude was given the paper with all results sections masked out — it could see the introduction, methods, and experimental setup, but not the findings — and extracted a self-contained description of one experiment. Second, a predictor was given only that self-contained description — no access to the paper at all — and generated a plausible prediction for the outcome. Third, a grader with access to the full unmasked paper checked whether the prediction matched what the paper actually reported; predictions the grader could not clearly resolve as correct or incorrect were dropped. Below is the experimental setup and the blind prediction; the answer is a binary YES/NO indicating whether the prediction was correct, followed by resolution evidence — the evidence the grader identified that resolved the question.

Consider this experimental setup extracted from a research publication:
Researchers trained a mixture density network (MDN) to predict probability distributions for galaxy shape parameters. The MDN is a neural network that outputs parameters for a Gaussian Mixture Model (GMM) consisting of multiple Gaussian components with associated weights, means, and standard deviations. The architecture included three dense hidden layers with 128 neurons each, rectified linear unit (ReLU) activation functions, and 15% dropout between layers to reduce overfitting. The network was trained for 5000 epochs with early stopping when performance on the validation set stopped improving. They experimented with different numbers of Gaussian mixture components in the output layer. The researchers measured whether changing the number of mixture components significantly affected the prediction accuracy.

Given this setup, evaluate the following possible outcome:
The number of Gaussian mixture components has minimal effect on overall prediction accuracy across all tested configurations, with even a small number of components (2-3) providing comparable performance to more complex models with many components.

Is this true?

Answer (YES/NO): YES